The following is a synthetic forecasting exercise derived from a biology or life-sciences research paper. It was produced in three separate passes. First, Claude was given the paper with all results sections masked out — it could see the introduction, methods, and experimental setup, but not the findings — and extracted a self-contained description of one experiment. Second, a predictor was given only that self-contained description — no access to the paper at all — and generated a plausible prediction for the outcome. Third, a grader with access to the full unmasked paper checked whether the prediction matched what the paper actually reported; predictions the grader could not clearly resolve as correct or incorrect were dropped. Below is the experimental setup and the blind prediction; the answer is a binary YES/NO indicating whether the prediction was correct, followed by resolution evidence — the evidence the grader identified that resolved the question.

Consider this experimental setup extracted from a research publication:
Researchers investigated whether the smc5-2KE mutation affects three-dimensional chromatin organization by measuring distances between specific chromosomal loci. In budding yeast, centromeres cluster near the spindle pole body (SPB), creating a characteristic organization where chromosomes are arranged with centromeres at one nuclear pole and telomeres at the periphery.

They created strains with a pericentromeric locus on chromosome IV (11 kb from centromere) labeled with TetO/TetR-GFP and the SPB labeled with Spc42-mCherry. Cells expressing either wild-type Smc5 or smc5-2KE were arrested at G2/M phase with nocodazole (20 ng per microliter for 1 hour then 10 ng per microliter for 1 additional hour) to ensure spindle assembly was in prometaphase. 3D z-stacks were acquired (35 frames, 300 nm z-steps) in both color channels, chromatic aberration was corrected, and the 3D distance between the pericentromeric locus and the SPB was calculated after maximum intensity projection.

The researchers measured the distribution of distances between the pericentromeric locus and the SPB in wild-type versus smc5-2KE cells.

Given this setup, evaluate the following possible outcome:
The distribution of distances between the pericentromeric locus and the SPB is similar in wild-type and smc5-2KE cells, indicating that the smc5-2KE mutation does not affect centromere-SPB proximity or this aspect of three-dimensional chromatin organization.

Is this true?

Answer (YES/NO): YES